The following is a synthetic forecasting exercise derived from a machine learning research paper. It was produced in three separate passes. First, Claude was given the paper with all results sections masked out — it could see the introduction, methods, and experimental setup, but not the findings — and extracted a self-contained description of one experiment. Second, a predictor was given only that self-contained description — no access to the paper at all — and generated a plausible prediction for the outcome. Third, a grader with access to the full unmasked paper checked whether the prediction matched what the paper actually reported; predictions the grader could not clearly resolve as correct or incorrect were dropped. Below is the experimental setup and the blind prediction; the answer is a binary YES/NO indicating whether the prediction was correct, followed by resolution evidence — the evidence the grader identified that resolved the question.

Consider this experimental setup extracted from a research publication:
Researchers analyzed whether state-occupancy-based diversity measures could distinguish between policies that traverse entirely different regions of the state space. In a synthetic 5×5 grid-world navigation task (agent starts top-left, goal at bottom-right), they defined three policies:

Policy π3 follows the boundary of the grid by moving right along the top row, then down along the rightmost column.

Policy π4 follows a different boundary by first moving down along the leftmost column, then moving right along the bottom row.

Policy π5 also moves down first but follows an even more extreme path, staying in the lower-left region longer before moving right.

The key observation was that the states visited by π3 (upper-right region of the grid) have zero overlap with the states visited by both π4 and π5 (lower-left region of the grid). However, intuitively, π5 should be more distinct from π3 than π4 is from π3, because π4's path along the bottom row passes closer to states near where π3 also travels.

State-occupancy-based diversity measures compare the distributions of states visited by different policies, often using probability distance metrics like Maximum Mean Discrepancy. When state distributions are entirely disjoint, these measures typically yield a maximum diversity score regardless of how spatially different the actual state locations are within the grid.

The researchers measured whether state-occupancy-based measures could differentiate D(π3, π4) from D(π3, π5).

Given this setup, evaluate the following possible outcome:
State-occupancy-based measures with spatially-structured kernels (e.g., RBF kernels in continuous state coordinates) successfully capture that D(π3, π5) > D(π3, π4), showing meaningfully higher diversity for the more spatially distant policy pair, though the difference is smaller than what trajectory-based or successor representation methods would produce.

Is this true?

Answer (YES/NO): NO